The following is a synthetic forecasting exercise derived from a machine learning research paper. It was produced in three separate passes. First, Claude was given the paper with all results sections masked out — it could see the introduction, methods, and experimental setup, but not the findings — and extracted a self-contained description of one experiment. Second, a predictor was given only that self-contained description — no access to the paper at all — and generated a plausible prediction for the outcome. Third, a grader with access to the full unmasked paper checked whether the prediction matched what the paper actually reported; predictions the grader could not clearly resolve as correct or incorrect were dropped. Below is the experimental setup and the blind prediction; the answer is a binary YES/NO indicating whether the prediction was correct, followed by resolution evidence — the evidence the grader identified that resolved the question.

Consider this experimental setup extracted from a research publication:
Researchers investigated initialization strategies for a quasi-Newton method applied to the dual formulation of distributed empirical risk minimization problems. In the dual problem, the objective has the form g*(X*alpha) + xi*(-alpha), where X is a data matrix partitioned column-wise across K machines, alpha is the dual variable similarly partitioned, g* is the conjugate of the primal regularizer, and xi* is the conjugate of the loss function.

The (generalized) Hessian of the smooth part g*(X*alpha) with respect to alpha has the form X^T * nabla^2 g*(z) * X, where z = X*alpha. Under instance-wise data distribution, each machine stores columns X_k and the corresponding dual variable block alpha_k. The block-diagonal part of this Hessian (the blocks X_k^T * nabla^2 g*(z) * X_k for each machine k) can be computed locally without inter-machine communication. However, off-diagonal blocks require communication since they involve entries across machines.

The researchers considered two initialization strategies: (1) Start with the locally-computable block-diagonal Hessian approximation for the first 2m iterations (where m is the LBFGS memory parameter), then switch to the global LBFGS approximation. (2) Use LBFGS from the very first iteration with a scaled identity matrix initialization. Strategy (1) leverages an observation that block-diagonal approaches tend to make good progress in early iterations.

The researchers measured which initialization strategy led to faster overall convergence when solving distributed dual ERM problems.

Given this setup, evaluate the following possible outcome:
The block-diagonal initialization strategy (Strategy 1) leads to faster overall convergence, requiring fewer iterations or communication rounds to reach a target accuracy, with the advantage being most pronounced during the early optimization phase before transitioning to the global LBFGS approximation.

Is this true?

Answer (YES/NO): YES